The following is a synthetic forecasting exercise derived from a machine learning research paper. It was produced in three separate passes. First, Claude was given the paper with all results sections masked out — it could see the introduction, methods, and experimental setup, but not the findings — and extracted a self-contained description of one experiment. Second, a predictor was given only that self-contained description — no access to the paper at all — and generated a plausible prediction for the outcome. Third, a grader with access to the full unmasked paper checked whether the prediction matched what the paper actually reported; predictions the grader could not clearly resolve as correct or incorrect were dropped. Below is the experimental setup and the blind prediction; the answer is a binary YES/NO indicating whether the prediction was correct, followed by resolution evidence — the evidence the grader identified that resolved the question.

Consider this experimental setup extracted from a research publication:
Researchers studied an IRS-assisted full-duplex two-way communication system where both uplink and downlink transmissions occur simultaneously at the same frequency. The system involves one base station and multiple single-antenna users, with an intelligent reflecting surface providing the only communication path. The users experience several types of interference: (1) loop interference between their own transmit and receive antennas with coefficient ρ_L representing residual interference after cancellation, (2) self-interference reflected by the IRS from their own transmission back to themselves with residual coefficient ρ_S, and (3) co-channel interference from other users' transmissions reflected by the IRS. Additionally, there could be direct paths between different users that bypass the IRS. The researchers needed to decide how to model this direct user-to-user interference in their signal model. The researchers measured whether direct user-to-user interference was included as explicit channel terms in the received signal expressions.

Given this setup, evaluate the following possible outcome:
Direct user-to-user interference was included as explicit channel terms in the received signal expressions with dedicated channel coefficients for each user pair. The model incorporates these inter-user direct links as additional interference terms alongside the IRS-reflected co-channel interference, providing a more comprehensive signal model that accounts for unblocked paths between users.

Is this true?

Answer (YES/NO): NO